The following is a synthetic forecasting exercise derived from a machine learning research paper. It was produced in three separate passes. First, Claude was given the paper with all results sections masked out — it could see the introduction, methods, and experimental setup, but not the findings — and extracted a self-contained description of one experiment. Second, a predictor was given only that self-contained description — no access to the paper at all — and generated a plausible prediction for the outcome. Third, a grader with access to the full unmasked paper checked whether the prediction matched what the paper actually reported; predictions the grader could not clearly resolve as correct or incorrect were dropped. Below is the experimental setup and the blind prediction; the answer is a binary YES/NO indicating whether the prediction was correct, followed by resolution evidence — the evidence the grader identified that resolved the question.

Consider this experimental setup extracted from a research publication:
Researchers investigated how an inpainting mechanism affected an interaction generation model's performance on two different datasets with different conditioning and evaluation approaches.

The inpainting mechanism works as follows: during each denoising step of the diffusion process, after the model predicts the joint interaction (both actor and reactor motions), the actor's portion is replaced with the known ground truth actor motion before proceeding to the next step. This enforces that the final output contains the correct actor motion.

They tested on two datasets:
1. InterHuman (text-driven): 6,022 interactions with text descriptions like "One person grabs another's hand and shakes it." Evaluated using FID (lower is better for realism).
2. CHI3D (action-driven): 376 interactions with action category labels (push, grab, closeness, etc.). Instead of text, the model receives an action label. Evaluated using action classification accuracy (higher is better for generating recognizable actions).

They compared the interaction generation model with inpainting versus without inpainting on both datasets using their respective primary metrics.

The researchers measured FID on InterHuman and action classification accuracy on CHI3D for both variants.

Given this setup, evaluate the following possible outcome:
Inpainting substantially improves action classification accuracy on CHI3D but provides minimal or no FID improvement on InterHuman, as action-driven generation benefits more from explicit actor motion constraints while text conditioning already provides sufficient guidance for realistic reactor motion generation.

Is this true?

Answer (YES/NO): NO